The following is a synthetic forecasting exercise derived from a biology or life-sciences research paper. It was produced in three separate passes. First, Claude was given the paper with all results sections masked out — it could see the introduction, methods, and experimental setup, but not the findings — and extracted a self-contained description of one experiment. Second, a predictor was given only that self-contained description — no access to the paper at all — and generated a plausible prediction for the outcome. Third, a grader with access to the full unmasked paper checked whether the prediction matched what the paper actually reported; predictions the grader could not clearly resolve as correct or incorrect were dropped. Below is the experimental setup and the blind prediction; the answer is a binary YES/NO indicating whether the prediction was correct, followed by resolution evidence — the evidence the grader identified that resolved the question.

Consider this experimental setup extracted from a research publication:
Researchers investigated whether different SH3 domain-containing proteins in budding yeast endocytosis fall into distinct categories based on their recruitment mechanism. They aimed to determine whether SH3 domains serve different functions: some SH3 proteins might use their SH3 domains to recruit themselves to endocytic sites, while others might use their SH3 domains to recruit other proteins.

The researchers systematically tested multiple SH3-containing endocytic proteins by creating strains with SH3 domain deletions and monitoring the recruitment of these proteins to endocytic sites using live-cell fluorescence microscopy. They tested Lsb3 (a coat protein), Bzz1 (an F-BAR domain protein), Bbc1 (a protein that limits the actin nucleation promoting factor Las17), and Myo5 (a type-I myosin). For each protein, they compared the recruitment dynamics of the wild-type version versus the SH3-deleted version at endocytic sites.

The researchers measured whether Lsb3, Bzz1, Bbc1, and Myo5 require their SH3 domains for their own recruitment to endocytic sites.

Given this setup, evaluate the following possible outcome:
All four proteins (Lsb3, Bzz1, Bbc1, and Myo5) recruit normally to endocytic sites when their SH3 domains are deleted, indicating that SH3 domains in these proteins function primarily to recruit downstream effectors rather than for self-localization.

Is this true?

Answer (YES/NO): NO